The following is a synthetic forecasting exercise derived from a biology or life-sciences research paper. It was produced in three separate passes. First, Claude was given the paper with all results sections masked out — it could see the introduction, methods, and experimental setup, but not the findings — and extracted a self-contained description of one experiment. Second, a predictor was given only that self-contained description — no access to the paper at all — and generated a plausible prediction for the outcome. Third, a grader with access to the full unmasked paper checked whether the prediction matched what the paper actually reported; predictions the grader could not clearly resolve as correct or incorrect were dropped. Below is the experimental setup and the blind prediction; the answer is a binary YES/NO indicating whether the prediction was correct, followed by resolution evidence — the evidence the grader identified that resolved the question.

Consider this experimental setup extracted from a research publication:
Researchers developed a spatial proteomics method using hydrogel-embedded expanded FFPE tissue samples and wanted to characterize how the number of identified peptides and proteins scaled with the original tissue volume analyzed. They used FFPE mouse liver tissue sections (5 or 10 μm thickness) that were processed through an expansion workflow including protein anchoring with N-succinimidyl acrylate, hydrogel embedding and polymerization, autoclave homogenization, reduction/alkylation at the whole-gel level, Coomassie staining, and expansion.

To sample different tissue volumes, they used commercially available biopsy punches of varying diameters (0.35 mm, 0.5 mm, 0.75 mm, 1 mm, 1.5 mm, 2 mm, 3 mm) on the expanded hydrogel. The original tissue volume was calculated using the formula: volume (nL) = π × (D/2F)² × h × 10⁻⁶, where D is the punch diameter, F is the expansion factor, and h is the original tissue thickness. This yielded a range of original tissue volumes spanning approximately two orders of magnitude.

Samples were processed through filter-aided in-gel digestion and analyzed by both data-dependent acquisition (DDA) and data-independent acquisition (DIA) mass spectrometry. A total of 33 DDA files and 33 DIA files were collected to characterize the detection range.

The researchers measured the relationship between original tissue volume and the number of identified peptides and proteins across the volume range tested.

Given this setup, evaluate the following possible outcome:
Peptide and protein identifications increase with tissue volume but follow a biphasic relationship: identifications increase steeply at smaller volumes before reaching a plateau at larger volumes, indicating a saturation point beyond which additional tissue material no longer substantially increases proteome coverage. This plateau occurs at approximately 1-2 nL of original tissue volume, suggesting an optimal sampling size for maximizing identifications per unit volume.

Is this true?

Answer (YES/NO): NO